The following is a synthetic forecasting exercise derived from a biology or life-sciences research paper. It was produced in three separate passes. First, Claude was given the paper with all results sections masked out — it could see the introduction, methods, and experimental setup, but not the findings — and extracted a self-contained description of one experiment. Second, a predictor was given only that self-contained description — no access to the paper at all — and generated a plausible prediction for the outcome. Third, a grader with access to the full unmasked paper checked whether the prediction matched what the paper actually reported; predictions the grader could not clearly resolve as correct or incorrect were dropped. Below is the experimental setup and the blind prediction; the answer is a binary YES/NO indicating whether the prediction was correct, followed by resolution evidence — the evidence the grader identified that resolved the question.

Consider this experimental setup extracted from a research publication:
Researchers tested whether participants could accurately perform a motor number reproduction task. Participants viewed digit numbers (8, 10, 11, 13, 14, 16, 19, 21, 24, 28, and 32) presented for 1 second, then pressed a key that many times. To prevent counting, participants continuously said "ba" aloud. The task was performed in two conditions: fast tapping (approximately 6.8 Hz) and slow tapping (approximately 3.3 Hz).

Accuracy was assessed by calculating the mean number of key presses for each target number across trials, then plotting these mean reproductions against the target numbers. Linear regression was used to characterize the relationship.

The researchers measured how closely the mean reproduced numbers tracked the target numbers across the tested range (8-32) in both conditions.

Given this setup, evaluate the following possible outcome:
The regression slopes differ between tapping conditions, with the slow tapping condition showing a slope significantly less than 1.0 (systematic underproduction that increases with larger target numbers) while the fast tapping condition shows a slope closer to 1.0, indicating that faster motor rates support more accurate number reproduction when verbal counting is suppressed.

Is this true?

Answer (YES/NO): NO